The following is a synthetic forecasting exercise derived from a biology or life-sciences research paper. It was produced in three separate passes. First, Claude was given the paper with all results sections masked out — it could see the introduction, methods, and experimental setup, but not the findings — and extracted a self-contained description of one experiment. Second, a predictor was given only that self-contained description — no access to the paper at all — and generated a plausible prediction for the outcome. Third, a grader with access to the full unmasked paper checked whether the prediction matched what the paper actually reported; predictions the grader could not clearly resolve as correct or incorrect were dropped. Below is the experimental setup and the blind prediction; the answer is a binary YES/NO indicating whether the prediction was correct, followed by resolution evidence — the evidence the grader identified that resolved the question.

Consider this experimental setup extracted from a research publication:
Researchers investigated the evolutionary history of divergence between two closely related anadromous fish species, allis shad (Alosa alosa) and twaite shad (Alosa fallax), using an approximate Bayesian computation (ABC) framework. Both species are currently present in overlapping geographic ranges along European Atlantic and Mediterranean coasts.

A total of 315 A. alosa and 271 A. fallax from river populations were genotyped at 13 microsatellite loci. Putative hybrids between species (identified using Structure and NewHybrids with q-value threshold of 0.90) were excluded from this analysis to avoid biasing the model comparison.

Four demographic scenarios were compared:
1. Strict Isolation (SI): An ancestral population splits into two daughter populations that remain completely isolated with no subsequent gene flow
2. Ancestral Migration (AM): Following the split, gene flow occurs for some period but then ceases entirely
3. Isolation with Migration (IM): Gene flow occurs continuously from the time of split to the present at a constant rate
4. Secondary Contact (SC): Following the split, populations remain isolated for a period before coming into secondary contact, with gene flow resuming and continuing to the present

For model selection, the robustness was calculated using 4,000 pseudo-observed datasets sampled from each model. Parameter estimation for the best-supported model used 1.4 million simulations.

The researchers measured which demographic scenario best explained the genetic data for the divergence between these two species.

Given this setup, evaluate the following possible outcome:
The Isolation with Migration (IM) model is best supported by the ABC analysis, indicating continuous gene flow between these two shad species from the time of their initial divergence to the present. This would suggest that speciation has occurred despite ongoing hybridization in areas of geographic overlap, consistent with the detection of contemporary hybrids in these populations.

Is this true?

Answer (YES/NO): NO